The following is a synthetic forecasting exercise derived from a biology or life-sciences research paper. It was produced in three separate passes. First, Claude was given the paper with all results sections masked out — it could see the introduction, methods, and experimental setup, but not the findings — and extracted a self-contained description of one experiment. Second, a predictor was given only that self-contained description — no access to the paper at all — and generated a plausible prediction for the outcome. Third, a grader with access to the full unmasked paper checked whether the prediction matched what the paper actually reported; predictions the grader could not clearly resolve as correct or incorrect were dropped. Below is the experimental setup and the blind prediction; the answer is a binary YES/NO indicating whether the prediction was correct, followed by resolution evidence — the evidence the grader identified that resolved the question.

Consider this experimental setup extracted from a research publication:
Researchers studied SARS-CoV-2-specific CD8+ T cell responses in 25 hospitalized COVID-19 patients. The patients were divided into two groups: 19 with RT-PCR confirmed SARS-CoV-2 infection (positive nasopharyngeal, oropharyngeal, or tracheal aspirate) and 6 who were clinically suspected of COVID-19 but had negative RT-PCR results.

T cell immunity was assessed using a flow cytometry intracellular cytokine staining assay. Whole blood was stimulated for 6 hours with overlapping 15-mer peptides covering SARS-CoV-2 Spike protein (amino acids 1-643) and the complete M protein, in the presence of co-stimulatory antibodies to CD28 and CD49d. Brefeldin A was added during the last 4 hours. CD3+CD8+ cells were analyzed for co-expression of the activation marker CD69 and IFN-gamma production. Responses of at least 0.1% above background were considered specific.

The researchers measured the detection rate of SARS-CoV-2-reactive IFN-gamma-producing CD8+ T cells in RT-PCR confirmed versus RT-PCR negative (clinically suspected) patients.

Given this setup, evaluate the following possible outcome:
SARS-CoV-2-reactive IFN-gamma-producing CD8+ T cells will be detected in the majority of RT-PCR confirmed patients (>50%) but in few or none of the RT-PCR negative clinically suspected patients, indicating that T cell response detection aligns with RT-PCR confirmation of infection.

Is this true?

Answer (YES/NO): YES